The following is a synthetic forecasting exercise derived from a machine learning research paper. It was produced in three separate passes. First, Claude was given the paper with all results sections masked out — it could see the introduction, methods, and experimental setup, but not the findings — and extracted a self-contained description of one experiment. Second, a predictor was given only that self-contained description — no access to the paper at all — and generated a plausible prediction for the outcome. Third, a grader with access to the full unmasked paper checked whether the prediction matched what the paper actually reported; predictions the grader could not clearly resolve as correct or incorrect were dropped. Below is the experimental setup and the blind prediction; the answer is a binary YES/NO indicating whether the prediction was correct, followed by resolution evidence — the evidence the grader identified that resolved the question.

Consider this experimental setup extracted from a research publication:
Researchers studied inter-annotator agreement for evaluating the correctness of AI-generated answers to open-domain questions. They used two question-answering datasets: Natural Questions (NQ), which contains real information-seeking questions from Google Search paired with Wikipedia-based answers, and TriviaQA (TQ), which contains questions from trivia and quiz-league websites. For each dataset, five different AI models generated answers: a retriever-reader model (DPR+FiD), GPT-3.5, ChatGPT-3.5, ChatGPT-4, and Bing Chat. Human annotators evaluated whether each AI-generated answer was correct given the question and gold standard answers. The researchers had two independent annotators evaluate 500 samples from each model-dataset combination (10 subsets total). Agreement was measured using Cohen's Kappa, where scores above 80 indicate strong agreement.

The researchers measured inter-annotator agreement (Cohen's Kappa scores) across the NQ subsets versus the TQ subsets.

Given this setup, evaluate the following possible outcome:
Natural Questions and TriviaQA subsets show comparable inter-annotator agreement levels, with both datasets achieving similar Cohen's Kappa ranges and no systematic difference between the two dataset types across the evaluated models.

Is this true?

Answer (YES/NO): NO